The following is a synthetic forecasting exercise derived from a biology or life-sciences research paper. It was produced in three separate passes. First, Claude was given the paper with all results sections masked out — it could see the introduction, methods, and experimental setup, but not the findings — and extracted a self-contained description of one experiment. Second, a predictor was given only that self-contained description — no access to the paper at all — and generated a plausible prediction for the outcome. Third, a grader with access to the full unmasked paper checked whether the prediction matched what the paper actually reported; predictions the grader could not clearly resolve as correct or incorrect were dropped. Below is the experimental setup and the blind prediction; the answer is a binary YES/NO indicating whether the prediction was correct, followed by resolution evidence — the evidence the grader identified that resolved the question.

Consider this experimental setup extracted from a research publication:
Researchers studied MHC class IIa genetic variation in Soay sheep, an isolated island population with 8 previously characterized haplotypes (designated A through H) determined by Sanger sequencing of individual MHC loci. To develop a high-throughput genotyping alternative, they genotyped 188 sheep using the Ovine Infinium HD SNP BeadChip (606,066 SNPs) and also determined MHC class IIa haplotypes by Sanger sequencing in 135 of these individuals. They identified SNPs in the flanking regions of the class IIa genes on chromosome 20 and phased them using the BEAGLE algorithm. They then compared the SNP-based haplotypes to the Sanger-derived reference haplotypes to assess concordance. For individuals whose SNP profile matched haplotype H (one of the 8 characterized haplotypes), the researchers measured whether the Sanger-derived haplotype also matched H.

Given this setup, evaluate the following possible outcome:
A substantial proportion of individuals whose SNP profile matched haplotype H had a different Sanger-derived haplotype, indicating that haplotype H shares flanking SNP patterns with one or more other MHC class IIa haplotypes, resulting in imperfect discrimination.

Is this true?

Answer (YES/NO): NO